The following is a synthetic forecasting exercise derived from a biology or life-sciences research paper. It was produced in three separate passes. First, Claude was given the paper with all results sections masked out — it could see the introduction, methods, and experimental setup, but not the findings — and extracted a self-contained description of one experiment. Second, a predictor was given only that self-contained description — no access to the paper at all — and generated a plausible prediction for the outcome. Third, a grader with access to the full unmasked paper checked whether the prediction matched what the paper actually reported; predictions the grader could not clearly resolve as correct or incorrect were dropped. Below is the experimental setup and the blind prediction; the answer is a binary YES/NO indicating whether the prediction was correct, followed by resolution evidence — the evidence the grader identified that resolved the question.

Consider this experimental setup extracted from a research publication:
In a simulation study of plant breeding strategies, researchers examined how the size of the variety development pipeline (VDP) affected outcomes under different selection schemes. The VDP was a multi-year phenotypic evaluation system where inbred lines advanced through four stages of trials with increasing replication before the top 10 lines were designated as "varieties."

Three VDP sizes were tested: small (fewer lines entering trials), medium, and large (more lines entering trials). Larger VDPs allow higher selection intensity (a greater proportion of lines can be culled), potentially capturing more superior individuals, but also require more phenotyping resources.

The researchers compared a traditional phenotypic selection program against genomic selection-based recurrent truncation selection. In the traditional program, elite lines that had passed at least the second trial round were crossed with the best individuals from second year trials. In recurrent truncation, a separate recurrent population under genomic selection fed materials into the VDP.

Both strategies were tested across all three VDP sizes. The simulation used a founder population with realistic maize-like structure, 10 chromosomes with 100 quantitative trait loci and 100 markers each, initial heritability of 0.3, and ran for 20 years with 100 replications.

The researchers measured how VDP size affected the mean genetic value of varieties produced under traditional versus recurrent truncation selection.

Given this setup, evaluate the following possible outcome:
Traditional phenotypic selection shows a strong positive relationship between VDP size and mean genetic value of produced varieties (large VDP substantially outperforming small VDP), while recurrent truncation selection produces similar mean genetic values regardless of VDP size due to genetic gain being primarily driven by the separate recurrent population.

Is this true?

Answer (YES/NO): NO